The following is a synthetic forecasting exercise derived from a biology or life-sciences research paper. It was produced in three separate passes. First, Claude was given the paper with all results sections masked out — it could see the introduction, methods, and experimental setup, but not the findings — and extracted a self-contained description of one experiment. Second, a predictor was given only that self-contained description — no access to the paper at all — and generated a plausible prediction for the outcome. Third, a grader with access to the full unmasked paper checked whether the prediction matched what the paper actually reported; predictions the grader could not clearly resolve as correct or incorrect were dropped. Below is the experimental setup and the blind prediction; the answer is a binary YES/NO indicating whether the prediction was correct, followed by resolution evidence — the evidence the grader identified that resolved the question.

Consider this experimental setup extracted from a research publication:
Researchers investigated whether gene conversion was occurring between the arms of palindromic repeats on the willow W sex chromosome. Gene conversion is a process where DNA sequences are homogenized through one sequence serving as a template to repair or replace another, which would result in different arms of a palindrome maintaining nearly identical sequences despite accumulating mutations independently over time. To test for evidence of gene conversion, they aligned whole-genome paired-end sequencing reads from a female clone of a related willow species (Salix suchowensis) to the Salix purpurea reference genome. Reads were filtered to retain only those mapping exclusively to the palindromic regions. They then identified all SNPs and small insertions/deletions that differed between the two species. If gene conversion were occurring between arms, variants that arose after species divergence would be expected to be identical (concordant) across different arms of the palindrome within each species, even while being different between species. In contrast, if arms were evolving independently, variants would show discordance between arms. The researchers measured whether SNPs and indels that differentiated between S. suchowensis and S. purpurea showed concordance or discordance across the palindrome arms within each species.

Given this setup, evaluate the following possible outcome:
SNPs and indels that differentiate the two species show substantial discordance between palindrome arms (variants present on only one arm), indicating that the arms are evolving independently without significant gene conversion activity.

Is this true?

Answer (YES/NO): NO